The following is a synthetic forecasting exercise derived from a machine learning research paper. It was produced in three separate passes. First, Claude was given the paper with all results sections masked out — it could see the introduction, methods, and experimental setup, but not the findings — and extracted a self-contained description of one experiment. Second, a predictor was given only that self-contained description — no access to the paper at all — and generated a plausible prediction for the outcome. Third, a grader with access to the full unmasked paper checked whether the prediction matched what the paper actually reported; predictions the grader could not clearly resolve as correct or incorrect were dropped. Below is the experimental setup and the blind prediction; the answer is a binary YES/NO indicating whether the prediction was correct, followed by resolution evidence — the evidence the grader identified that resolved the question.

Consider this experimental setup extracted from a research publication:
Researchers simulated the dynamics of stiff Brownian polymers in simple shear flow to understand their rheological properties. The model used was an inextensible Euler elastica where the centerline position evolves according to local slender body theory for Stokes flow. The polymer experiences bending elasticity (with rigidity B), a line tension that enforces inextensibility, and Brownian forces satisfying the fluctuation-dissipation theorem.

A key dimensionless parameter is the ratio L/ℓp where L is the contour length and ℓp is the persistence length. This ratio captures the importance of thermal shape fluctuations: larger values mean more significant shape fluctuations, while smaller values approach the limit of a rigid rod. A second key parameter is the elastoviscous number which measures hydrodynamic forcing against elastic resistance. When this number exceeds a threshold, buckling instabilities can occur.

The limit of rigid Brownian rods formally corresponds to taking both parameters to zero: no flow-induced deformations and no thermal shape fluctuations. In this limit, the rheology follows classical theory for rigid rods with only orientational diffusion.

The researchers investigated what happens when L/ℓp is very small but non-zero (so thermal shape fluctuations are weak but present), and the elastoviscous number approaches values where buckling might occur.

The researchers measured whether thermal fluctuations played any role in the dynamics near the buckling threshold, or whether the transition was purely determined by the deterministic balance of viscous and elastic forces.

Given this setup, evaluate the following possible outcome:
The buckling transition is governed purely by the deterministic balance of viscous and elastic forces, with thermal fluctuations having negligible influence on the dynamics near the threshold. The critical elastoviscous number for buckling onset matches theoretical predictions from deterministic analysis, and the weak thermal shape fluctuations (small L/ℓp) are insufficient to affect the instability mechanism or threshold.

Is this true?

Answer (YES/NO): NO